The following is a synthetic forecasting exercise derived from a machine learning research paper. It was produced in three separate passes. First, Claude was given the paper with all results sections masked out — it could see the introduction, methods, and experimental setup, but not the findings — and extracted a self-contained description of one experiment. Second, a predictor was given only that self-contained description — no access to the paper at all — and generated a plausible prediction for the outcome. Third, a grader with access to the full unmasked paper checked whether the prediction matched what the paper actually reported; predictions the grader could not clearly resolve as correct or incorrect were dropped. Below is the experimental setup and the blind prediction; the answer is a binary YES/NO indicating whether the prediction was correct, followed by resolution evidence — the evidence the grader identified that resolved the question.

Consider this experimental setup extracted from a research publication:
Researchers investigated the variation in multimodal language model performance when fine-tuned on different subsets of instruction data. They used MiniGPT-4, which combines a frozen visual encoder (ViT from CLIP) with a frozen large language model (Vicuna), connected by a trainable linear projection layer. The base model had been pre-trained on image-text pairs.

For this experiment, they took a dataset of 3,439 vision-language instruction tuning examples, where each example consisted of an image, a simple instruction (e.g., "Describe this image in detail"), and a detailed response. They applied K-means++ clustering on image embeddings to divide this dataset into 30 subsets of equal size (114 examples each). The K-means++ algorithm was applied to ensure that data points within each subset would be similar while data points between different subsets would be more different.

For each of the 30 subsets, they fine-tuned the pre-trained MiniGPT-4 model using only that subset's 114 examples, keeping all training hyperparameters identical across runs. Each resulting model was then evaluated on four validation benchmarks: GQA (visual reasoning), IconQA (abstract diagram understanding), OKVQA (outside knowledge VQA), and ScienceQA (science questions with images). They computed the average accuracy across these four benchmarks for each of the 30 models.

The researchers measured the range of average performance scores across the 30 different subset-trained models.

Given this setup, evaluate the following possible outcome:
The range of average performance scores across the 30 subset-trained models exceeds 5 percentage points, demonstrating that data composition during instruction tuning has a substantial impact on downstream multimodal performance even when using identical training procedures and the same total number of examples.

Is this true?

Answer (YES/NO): NO